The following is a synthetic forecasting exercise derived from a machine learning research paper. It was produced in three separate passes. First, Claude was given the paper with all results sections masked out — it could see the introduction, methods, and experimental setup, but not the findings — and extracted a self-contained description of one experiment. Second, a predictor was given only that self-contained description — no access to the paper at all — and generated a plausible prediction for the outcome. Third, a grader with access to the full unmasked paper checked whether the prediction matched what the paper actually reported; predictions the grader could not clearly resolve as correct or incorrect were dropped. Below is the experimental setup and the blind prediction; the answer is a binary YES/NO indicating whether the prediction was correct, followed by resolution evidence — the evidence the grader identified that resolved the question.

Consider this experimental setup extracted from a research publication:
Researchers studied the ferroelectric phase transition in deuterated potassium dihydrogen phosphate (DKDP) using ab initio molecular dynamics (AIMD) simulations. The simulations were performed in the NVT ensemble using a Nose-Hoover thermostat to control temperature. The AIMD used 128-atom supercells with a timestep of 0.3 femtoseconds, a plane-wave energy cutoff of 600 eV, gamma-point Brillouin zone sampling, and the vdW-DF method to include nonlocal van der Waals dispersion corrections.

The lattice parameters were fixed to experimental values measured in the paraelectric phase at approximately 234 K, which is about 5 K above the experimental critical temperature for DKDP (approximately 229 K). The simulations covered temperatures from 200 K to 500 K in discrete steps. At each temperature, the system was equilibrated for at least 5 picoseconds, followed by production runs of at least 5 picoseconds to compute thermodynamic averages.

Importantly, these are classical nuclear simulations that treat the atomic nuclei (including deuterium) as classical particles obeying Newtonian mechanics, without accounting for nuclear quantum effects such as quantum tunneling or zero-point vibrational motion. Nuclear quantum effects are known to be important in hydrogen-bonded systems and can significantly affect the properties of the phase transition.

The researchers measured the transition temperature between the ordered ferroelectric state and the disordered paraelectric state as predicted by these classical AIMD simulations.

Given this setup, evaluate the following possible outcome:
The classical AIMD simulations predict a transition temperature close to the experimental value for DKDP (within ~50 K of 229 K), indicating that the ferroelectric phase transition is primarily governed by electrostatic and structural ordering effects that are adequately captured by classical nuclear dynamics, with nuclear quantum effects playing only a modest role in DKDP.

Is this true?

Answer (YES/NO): NO